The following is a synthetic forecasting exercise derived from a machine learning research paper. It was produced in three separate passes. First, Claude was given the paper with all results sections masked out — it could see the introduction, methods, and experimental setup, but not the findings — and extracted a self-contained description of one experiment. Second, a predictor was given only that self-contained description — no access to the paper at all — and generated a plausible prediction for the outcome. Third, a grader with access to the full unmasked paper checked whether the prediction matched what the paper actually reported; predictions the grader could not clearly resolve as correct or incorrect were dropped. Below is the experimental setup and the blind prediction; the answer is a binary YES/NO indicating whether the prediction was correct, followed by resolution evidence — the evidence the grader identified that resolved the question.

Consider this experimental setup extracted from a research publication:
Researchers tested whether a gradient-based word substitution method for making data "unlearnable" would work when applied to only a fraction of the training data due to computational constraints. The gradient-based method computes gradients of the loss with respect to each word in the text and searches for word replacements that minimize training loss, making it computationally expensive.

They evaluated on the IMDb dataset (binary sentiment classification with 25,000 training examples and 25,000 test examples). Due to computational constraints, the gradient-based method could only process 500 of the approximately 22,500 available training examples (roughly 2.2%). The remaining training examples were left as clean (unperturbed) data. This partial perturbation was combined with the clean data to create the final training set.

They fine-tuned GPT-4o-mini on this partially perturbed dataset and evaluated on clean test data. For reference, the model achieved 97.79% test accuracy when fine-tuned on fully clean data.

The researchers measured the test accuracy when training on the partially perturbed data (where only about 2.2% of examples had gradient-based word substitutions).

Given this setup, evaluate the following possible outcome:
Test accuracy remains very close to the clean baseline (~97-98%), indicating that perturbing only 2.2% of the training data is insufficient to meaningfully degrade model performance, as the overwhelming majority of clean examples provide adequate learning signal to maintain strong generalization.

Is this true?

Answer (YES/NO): YES